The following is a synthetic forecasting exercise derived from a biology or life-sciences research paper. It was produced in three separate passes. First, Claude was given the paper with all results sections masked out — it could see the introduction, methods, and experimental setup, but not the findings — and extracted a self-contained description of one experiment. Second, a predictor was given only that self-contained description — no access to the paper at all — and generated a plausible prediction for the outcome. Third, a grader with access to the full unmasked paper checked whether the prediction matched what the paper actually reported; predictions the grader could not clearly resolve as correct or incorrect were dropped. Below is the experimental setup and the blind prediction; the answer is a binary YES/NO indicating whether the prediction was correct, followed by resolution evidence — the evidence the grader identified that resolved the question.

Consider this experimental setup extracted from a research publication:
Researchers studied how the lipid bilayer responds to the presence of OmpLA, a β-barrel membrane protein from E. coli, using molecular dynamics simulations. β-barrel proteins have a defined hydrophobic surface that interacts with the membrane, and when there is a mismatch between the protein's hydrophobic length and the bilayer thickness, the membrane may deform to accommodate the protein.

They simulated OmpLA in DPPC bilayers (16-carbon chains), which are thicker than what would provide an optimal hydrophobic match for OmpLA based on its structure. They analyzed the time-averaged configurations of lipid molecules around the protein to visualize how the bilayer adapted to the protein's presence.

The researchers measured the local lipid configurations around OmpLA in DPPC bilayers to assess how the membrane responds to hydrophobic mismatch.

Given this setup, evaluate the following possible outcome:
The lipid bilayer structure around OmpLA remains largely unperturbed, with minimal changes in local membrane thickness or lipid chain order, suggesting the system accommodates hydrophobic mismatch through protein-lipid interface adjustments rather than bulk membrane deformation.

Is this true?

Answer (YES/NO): NO